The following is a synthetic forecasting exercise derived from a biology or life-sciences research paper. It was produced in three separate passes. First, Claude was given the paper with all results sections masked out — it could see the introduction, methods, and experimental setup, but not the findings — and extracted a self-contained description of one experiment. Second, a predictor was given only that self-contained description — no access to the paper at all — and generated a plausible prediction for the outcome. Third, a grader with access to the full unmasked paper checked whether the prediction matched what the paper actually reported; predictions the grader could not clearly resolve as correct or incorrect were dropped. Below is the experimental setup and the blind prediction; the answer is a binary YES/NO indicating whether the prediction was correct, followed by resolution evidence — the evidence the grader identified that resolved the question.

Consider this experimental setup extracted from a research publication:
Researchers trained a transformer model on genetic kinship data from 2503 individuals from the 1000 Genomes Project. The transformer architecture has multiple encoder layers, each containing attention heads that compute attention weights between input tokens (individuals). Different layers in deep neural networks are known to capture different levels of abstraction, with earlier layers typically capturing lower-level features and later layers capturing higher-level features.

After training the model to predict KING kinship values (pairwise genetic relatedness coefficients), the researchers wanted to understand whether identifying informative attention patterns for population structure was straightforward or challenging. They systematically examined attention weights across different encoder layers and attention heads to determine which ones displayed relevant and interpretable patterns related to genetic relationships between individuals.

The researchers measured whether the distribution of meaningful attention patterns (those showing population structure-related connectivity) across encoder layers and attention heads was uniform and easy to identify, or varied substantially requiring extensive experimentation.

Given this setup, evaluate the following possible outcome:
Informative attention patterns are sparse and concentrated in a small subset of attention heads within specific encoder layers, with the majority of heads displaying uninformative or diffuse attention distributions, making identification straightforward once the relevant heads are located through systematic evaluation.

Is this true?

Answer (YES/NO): NO